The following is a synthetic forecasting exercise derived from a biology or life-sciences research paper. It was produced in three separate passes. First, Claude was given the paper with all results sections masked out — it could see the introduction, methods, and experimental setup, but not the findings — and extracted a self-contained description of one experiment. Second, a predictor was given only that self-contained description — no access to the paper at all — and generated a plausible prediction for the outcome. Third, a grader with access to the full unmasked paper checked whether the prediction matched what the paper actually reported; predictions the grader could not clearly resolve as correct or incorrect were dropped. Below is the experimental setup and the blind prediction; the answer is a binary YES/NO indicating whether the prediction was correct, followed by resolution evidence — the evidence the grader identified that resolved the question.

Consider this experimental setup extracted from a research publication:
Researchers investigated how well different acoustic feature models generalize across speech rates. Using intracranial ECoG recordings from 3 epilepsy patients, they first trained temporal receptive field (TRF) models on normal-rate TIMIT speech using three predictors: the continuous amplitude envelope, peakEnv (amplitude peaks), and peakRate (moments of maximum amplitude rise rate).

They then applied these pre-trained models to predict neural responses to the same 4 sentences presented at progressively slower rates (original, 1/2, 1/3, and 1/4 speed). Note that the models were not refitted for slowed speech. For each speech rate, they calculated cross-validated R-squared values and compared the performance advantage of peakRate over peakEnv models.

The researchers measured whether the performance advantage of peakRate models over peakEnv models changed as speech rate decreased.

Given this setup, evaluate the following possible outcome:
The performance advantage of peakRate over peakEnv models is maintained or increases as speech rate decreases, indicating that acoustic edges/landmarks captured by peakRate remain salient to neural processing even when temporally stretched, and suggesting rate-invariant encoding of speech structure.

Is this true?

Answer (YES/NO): YES